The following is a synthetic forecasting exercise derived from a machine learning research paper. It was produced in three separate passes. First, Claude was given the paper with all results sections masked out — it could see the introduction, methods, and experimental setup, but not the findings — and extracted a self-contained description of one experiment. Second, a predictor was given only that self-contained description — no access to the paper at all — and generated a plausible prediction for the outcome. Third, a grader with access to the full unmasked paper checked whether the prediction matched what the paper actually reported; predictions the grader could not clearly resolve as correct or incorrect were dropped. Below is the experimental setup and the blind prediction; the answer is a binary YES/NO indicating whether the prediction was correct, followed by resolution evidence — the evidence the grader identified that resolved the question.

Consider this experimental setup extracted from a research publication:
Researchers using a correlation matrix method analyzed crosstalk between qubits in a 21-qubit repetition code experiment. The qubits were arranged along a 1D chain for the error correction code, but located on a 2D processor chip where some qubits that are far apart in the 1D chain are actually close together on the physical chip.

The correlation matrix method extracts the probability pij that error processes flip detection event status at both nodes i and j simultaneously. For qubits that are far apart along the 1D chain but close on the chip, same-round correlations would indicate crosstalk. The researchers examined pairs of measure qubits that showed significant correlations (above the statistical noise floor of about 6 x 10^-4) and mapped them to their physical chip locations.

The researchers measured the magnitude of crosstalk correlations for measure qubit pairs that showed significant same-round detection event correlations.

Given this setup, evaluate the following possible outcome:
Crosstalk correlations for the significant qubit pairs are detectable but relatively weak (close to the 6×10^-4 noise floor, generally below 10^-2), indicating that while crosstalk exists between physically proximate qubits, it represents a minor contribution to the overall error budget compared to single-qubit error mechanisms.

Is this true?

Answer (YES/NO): NO